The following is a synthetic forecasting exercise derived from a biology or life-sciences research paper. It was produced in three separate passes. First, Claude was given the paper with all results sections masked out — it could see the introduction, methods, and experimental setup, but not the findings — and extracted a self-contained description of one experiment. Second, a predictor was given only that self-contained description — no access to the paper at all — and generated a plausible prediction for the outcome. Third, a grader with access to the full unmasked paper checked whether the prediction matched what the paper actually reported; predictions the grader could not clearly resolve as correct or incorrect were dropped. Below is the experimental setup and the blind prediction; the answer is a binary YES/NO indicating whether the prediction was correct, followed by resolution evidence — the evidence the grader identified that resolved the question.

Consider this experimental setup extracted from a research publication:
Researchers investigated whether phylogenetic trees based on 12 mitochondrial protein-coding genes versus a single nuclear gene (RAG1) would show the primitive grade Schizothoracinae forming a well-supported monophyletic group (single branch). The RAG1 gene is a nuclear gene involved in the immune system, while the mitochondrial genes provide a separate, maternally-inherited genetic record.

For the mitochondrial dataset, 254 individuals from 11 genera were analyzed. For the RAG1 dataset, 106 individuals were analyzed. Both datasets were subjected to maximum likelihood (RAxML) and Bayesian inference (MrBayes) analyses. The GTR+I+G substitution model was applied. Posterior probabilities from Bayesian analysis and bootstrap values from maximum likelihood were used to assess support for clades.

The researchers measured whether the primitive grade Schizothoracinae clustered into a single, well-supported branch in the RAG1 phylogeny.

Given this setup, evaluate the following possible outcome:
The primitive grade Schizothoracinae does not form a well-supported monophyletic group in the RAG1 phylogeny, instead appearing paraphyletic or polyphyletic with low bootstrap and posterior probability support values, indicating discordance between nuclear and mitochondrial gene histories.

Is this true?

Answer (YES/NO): NO